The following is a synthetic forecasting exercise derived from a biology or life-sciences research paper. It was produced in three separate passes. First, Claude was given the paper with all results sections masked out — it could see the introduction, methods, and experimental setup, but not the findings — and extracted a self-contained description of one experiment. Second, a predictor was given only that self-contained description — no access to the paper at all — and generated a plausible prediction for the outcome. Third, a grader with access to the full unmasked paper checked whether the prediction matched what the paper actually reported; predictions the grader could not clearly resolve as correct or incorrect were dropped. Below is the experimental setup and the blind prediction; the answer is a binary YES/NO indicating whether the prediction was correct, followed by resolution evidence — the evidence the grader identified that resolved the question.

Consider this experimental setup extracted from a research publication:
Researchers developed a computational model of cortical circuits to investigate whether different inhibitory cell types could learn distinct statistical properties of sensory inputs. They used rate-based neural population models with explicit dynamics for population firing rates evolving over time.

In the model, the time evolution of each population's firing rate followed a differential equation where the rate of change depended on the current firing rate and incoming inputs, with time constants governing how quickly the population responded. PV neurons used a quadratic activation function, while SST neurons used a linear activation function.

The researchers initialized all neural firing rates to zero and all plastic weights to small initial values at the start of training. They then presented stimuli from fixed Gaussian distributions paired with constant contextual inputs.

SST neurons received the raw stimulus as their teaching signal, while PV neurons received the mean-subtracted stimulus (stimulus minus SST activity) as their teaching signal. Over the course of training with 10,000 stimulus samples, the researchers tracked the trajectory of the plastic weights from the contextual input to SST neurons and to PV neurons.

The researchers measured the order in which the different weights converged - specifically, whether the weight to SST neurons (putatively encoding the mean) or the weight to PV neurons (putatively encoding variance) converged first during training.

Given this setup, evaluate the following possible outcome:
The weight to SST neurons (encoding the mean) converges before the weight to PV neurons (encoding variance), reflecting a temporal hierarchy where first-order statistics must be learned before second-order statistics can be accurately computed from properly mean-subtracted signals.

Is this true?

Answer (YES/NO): YES